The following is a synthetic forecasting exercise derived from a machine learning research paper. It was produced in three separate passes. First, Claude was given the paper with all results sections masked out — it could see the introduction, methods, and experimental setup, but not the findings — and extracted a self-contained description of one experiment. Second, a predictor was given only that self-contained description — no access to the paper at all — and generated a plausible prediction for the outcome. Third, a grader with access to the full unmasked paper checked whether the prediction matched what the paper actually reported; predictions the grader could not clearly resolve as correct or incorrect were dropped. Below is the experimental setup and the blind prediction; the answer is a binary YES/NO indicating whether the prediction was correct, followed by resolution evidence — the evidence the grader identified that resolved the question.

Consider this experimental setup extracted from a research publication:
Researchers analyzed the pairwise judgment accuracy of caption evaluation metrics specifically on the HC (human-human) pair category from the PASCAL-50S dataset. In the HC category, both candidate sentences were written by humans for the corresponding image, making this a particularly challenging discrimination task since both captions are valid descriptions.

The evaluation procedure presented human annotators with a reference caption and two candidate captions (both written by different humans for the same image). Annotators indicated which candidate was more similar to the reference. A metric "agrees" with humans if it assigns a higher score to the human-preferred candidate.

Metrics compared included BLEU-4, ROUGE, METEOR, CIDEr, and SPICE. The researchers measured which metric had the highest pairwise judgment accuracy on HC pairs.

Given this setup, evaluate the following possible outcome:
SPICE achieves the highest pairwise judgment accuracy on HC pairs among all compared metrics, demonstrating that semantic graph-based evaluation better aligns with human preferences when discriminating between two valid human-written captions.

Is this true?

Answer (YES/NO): YES